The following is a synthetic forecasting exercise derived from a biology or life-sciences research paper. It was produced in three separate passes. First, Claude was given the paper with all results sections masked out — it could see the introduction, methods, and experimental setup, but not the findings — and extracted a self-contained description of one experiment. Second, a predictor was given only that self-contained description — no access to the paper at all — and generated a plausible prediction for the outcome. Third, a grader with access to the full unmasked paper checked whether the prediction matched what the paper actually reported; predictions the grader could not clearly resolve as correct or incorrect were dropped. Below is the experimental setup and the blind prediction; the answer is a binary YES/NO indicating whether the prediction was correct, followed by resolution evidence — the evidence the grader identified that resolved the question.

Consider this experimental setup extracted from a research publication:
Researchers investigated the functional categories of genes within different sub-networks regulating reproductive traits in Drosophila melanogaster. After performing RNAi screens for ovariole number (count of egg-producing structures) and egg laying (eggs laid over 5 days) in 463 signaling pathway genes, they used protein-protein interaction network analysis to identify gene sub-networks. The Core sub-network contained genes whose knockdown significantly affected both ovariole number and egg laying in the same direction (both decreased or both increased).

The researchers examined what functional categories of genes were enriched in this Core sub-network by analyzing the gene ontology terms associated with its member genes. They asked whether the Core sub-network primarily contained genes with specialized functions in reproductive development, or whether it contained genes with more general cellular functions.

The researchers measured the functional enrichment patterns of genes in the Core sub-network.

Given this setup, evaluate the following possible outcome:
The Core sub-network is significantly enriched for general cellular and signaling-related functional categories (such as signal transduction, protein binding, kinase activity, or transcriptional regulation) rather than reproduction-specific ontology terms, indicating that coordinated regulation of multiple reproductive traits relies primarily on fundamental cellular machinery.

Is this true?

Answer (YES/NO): YES